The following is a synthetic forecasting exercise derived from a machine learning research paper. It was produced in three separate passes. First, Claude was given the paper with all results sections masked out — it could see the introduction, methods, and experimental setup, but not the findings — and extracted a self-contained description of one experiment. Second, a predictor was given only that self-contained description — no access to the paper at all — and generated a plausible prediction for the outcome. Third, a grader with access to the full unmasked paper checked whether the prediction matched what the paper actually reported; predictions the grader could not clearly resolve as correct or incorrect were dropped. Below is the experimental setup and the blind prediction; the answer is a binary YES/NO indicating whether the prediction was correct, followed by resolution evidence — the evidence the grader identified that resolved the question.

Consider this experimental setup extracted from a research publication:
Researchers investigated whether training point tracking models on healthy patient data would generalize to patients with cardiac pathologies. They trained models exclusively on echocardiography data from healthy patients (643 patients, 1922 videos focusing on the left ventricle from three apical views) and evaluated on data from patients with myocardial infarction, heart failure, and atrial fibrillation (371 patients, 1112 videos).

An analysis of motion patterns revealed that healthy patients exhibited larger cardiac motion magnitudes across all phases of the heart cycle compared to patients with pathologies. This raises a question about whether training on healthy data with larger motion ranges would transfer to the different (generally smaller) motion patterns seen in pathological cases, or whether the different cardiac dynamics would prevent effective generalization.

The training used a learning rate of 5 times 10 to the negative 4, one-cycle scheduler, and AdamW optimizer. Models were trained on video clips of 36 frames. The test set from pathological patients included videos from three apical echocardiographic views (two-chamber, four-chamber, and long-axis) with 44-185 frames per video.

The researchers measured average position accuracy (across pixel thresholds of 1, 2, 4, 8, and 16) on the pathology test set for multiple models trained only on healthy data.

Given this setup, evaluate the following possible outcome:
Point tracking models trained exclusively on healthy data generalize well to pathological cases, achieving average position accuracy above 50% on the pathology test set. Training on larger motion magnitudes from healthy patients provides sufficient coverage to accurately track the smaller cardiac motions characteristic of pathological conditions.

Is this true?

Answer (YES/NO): YES